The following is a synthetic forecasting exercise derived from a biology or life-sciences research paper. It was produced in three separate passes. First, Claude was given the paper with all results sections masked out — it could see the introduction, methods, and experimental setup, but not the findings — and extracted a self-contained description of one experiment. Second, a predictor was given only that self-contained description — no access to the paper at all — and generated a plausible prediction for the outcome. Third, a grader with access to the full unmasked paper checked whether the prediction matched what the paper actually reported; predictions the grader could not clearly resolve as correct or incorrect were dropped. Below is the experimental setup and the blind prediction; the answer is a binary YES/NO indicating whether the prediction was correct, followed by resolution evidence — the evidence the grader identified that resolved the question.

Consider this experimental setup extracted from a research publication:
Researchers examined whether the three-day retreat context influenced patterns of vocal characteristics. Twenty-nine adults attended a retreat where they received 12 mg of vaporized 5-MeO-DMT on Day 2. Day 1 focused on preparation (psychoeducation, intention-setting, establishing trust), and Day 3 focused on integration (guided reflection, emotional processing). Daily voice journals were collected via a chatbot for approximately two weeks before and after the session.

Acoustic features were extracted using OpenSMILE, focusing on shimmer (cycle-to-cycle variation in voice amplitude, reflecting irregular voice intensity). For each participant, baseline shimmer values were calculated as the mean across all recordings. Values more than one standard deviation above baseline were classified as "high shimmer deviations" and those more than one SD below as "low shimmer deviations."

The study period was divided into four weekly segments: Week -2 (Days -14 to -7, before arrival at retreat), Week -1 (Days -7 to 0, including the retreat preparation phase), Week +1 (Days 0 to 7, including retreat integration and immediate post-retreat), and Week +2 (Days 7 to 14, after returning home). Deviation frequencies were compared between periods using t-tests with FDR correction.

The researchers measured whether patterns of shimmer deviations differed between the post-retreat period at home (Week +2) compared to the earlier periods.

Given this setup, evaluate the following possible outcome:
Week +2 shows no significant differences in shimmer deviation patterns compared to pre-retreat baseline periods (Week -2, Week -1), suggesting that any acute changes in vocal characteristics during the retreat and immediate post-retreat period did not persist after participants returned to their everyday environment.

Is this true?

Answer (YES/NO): NO